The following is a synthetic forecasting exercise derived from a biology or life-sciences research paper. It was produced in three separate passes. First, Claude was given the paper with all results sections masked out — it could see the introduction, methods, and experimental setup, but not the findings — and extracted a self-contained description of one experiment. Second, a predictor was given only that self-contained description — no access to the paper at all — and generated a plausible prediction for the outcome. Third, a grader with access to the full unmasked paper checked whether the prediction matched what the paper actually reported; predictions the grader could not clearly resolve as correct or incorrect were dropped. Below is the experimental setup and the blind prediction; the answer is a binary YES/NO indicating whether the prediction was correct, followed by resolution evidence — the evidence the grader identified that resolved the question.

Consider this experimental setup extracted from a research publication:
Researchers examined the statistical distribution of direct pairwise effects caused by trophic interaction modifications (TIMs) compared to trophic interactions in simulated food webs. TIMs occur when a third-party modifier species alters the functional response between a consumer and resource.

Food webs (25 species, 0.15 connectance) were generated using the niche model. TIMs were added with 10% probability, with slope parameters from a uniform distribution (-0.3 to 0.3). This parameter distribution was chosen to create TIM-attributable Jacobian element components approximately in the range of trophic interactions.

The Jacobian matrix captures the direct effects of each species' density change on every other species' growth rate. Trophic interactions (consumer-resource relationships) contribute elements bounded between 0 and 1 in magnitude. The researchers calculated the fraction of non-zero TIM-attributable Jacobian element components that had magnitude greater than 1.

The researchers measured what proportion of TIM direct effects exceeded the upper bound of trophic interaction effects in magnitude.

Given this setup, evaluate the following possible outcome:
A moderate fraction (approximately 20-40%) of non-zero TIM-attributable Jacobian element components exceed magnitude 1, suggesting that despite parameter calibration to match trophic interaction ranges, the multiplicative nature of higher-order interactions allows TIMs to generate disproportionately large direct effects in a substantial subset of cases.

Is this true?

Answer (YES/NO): NO